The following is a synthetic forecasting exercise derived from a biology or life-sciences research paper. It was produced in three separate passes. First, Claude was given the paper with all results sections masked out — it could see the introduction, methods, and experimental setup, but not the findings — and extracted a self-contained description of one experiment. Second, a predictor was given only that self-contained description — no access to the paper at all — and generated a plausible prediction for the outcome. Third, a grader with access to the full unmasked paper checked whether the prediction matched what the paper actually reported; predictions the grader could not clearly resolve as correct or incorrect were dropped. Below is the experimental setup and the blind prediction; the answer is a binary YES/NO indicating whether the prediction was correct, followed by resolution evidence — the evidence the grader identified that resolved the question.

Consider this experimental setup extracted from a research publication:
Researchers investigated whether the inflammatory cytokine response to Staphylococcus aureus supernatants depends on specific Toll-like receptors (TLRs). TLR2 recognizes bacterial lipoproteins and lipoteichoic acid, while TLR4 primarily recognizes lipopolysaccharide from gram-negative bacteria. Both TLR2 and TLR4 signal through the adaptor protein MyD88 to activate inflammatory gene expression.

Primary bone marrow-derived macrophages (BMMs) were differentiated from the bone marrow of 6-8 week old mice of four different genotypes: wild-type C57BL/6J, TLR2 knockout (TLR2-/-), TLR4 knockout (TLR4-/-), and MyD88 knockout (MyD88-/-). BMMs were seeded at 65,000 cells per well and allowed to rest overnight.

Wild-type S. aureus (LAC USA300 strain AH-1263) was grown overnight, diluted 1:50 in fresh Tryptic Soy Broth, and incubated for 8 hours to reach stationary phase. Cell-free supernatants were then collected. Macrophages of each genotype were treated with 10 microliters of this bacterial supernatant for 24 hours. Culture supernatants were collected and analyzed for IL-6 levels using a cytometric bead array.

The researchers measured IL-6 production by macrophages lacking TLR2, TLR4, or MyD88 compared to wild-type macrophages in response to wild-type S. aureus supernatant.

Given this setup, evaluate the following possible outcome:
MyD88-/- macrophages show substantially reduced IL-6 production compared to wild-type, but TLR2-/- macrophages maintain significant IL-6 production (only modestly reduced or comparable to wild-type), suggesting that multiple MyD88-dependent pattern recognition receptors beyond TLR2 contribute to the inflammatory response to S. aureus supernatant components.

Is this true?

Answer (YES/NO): NO